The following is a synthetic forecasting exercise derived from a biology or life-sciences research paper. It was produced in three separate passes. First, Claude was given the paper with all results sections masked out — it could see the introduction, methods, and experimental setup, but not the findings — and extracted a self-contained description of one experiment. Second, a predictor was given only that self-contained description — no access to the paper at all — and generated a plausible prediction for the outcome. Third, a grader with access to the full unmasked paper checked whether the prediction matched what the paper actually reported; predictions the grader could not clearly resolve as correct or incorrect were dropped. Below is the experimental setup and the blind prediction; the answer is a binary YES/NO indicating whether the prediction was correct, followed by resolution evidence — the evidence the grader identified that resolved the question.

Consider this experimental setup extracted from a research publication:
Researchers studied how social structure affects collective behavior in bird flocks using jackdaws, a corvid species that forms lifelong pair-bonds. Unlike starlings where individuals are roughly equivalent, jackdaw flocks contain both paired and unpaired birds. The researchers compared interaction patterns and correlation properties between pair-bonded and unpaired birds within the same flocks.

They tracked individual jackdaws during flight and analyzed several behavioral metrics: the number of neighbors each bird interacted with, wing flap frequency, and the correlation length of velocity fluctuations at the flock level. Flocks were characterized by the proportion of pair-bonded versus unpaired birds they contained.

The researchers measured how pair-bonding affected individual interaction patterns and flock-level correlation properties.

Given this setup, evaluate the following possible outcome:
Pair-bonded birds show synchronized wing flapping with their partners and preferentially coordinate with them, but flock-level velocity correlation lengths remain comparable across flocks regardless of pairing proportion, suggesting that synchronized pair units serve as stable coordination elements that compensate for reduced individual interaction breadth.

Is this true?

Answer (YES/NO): NO